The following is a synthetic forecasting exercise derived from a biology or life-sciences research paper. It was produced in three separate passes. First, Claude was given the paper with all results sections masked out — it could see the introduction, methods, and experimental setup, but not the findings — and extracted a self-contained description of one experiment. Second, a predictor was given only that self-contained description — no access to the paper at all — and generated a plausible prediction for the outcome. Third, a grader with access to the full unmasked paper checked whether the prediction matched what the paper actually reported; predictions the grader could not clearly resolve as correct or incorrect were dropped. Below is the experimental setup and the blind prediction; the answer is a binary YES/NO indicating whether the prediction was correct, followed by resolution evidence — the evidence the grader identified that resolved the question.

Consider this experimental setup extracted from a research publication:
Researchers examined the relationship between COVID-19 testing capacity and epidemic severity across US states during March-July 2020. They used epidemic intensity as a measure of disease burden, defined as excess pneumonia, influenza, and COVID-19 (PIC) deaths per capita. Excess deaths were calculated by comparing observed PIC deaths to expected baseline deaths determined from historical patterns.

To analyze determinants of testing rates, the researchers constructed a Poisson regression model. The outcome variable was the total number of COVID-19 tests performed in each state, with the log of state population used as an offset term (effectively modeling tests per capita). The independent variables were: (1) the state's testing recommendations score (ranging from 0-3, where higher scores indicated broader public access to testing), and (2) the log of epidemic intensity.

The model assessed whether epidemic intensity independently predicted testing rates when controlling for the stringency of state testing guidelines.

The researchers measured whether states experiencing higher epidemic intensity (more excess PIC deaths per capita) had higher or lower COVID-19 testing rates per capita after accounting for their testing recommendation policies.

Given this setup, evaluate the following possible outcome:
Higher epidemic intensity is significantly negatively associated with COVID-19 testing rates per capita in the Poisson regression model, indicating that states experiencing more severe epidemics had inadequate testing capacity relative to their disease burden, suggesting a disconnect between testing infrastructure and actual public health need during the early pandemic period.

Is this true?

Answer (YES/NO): NO